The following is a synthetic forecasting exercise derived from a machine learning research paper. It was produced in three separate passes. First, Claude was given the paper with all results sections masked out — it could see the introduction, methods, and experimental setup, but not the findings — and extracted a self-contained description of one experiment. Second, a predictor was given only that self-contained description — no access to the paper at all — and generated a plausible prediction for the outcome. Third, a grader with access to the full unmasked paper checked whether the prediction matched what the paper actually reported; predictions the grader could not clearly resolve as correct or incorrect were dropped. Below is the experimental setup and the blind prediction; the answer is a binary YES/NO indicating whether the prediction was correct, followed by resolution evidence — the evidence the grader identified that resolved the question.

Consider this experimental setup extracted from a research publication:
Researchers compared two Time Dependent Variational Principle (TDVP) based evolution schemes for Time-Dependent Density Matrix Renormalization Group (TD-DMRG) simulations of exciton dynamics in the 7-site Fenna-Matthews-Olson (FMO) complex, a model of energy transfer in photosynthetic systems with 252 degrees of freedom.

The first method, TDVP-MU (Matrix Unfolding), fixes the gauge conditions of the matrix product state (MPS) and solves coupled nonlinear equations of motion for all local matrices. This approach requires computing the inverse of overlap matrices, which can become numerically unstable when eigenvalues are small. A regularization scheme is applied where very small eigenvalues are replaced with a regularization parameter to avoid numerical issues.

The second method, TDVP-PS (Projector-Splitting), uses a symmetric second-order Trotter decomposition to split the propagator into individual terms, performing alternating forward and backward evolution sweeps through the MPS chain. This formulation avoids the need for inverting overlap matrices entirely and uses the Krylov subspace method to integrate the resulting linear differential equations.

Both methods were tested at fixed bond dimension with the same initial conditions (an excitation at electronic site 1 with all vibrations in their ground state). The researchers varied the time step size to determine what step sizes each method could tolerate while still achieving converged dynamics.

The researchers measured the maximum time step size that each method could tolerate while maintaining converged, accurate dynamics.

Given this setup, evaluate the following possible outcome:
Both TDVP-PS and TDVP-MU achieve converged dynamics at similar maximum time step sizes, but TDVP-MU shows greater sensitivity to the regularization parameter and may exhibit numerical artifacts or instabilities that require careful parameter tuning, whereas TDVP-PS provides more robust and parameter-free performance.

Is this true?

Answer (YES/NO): NO